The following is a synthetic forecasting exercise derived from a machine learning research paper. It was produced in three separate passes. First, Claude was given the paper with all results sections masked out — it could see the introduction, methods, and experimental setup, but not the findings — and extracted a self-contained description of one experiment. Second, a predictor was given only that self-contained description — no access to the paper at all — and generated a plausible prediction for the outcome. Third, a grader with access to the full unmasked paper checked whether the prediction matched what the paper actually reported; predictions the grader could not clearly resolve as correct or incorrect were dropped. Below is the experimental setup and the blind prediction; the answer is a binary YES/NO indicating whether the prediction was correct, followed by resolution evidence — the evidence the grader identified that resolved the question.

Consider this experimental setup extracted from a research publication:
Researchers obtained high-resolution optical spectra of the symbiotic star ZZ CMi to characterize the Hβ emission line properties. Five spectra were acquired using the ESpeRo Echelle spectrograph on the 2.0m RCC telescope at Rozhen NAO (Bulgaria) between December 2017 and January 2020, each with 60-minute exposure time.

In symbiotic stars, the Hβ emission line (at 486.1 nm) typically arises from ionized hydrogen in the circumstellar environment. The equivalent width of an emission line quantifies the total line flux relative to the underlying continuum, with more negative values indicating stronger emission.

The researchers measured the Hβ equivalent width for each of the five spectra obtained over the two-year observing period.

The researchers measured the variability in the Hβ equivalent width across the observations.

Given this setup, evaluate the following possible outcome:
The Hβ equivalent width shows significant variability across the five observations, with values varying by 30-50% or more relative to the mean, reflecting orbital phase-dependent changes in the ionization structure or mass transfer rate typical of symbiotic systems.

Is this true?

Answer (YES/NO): YES